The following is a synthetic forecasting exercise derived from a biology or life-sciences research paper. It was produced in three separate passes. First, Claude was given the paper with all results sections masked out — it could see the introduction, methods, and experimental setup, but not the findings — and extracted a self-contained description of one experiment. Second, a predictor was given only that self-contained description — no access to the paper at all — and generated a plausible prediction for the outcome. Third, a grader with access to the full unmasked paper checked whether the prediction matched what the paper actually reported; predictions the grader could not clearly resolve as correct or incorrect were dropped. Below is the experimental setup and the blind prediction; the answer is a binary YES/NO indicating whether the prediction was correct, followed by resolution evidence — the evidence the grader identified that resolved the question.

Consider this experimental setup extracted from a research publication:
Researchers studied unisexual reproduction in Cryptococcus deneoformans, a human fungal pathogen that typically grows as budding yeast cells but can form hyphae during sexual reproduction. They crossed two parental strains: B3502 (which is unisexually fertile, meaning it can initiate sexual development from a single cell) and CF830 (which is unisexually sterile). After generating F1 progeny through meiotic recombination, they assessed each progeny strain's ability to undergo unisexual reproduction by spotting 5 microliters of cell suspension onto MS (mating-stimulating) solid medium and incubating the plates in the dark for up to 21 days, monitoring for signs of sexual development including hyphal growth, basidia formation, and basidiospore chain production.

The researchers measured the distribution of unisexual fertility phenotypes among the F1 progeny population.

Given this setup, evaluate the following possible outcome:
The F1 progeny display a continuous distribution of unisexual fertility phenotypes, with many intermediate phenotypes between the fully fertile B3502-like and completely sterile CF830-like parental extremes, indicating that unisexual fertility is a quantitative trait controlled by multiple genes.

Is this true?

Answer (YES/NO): NO